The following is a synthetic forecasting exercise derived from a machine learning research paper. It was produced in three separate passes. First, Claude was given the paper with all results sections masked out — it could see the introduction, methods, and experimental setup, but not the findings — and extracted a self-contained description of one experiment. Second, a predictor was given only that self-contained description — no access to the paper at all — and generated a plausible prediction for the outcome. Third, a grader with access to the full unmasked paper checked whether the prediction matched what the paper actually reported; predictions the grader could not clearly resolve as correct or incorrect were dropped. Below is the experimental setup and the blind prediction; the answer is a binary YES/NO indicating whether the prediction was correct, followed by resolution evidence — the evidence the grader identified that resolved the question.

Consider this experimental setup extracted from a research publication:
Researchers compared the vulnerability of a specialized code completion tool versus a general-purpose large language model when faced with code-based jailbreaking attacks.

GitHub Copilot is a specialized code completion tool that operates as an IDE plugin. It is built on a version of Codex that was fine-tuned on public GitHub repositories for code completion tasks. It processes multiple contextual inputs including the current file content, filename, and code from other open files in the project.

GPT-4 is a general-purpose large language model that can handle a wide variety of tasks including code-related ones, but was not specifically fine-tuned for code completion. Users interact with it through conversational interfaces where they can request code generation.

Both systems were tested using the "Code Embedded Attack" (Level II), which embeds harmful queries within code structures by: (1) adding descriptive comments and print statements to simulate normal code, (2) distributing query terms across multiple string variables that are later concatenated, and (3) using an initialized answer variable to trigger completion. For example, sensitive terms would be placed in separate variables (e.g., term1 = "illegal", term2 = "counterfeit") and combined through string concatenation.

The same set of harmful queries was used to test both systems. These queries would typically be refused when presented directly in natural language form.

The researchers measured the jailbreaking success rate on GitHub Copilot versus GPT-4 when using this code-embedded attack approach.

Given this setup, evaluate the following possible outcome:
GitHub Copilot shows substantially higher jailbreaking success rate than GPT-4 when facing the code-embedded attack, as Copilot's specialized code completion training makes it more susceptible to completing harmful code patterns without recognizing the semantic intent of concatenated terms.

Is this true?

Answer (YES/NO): YES